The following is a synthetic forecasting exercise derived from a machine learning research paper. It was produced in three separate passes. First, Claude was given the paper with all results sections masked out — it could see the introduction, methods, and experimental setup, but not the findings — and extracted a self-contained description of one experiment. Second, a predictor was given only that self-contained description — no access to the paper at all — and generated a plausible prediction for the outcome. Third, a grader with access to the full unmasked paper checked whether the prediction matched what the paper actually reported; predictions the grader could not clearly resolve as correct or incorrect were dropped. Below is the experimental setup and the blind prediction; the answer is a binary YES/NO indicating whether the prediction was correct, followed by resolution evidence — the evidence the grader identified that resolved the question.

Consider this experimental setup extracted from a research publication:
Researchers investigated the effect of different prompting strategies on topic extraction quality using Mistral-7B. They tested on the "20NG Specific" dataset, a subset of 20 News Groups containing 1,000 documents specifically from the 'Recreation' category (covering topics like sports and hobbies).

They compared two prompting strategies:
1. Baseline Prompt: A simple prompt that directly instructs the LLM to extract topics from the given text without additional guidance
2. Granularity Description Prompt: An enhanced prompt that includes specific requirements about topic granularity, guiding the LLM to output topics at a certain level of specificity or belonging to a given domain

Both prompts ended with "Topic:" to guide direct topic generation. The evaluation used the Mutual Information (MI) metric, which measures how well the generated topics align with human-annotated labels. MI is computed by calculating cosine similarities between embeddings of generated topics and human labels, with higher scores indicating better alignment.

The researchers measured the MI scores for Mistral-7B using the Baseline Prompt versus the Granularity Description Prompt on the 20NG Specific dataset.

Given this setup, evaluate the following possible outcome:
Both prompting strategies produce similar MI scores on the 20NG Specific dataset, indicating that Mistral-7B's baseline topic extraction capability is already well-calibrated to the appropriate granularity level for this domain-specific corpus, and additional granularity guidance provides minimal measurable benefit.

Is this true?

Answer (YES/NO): NO